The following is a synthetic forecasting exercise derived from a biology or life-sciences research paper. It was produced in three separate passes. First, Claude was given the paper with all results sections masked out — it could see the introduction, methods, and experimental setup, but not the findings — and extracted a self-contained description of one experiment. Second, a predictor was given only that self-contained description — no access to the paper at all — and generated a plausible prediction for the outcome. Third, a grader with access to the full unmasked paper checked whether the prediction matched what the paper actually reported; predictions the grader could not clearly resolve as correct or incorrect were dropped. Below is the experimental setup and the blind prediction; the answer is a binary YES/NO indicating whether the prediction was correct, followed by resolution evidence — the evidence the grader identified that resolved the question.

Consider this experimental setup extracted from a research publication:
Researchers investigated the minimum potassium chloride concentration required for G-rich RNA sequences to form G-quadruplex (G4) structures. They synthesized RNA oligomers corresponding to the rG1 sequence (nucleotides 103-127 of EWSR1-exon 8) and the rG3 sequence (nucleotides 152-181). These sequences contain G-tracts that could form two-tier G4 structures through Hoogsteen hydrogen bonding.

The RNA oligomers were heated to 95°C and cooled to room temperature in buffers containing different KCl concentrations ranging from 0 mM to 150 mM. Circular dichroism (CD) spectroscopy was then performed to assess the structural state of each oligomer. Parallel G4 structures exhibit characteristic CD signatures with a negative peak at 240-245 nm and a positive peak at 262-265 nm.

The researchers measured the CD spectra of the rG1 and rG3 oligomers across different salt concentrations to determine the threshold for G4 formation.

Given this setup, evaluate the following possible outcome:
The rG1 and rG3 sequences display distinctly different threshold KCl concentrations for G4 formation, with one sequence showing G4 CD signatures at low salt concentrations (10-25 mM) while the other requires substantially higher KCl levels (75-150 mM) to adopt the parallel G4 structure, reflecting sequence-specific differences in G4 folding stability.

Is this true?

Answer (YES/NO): NO